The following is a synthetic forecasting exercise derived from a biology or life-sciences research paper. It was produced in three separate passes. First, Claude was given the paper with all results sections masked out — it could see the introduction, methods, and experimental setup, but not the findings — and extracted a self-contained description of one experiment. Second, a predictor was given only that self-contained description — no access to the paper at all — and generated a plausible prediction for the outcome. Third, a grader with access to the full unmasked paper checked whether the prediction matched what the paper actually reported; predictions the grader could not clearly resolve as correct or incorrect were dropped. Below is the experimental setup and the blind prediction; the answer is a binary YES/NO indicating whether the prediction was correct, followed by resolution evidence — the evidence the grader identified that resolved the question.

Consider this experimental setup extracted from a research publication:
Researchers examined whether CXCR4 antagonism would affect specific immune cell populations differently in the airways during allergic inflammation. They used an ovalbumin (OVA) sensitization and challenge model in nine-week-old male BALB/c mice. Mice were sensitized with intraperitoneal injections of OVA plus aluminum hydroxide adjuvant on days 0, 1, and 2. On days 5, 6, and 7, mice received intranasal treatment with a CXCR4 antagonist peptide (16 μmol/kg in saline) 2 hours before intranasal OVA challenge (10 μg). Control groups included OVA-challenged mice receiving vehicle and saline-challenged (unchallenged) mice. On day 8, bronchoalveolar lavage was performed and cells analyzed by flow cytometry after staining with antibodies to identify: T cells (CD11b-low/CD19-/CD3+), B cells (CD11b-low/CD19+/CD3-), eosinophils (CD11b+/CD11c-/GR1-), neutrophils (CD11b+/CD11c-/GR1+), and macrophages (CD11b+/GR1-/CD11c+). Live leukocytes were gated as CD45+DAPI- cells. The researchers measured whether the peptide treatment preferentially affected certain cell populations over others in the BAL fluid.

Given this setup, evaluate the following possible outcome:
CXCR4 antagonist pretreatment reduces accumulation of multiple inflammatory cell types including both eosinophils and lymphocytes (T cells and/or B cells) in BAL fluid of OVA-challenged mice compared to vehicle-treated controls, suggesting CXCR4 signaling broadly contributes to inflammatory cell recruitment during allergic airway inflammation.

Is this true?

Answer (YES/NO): YES